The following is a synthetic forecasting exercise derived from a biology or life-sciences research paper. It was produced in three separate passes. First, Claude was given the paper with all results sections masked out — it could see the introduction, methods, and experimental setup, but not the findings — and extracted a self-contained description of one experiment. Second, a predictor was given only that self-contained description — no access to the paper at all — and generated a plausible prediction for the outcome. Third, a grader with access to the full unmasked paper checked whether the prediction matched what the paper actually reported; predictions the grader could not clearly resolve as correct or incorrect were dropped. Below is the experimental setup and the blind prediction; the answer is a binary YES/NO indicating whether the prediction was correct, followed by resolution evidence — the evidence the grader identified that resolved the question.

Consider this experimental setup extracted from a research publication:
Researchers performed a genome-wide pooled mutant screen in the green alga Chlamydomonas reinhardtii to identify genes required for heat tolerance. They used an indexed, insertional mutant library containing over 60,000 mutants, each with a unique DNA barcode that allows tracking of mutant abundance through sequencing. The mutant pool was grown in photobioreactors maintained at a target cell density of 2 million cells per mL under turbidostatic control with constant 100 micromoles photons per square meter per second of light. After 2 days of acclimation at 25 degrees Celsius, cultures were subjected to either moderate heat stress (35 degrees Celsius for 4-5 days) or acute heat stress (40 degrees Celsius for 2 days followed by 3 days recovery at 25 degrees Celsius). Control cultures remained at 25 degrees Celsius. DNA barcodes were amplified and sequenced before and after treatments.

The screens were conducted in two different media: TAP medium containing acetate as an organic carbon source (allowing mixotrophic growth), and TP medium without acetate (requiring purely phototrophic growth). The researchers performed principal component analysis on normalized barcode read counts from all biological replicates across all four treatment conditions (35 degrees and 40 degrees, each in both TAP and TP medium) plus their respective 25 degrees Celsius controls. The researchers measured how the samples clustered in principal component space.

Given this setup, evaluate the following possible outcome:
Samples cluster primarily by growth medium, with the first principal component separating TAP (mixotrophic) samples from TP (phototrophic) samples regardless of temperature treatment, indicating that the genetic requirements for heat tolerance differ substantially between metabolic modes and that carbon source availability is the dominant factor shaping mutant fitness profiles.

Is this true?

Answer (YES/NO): YES